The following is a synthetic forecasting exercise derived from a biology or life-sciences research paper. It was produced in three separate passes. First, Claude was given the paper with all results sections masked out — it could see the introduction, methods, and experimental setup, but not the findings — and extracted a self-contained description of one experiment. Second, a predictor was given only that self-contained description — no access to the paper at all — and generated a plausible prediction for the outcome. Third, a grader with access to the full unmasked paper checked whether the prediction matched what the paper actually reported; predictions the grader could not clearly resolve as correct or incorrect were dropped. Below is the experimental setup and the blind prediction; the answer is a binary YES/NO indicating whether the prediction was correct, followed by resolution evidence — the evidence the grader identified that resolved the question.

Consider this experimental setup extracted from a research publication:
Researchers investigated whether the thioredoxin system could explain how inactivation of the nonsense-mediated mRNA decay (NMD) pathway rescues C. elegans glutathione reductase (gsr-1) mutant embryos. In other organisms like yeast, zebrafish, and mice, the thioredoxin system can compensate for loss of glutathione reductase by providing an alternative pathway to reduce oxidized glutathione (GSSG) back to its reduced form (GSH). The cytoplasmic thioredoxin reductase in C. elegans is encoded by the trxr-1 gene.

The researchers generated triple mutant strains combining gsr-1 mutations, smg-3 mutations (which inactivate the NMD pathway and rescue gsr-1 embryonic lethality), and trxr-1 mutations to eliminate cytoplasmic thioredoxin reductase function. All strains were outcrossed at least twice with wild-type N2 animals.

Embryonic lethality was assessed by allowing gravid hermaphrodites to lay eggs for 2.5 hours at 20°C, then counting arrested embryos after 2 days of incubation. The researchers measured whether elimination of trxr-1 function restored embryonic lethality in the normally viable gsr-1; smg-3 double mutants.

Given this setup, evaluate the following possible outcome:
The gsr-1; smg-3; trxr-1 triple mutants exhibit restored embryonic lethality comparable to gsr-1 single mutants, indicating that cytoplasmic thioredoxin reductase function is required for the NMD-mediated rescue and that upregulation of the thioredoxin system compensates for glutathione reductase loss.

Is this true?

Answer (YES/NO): NO